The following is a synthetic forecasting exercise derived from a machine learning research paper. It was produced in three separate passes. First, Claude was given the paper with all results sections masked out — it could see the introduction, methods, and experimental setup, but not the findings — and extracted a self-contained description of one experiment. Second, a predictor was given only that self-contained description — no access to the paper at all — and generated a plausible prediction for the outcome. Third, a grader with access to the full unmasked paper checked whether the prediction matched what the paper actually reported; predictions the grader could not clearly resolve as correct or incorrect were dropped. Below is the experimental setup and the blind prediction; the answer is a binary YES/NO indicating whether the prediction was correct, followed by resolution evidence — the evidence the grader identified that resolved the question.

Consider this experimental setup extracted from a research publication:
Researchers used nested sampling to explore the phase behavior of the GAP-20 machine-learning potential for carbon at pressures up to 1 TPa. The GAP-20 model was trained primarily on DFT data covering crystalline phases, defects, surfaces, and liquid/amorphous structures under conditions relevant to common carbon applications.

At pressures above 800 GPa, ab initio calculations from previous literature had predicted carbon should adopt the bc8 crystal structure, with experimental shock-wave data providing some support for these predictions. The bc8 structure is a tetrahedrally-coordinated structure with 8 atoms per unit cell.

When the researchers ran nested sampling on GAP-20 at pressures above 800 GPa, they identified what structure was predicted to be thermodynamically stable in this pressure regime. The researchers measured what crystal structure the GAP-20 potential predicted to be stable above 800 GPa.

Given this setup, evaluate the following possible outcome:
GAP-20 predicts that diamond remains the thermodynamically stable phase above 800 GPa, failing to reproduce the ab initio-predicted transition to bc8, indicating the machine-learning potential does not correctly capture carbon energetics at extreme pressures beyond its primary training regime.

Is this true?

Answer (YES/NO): NO